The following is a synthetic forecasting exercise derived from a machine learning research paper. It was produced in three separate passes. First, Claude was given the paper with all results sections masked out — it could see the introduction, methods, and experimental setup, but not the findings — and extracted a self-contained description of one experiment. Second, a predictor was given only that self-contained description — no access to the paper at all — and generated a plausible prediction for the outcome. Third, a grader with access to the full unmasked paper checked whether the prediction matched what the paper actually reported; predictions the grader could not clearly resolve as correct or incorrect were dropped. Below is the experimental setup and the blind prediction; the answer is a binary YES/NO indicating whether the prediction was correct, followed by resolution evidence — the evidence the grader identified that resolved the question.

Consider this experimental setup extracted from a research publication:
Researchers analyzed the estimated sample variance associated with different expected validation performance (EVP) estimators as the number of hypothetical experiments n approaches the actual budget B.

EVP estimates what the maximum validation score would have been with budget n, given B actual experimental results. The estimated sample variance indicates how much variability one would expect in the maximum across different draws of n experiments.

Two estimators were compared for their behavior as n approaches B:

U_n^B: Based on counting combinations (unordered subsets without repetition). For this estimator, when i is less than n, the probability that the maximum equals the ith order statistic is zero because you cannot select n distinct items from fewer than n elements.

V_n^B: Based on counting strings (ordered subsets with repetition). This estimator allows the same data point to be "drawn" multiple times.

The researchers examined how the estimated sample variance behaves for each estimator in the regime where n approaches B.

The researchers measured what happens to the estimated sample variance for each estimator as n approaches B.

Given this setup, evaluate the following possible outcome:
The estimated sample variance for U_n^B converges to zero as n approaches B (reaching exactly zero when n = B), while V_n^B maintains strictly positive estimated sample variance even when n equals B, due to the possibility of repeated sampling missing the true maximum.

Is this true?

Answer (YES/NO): YES